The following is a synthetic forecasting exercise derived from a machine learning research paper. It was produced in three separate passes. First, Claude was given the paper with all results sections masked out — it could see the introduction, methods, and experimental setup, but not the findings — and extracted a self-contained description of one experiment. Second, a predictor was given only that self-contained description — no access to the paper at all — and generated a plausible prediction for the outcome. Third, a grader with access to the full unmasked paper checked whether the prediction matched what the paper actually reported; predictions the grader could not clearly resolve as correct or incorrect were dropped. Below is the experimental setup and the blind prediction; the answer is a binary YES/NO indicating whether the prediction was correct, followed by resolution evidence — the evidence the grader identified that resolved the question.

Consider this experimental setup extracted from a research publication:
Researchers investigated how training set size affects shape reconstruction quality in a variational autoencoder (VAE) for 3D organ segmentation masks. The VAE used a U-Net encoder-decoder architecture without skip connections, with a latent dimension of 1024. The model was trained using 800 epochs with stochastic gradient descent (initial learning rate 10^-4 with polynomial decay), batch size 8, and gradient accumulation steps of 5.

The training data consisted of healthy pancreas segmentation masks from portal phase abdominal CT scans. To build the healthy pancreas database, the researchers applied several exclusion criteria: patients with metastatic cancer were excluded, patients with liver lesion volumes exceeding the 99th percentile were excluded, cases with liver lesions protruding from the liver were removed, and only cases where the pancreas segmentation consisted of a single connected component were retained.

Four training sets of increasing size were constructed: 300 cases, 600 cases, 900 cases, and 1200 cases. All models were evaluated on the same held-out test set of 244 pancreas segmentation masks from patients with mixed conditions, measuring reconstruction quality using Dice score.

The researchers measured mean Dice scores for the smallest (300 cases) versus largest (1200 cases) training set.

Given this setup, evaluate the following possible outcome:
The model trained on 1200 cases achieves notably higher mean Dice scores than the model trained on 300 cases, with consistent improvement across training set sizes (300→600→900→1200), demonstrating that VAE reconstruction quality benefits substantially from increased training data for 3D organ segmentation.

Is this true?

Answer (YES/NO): YES